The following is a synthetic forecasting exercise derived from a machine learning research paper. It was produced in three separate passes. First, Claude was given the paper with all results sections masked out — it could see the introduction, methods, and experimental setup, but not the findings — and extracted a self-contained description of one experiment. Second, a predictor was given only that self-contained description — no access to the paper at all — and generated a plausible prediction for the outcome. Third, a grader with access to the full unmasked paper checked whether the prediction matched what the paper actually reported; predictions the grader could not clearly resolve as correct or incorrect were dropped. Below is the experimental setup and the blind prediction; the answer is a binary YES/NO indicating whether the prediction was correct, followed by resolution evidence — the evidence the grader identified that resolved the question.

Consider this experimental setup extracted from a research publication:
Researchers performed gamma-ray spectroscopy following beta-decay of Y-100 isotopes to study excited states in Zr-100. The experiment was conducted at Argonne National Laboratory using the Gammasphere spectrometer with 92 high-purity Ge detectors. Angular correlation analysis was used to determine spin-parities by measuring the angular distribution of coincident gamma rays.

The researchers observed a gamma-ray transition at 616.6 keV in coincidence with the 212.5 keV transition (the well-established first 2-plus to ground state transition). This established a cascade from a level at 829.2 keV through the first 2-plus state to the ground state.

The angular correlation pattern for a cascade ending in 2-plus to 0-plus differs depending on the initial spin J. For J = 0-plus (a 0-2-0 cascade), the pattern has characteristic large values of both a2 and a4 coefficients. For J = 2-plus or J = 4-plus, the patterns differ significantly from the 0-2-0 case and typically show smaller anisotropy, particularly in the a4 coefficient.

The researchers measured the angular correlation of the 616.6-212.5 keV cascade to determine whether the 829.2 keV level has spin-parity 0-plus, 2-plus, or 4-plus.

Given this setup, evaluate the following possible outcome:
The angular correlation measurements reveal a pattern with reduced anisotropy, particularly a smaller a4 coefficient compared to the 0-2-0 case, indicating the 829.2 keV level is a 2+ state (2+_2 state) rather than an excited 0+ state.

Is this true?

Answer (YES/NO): NO